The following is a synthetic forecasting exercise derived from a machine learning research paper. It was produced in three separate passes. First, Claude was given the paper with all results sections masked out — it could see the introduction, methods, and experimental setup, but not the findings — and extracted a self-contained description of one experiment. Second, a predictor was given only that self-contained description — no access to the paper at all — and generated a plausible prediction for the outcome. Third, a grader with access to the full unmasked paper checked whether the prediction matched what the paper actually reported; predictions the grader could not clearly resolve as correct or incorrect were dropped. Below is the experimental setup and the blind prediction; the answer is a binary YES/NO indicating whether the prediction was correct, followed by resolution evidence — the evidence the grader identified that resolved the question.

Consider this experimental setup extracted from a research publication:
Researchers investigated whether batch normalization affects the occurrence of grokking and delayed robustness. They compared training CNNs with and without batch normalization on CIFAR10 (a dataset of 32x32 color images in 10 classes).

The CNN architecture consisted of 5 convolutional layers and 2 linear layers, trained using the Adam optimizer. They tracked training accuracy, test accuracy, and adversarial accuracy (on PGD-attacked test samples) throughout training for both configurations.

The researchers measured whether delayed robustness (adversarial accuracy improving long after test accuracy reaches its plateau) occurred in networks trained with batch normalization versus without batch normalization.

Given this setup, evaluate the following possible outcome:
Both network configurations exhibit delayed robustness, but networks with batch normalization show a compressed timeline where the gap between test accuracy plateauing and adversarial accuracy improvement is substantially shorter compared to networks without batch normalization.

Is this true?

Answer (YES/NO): NO